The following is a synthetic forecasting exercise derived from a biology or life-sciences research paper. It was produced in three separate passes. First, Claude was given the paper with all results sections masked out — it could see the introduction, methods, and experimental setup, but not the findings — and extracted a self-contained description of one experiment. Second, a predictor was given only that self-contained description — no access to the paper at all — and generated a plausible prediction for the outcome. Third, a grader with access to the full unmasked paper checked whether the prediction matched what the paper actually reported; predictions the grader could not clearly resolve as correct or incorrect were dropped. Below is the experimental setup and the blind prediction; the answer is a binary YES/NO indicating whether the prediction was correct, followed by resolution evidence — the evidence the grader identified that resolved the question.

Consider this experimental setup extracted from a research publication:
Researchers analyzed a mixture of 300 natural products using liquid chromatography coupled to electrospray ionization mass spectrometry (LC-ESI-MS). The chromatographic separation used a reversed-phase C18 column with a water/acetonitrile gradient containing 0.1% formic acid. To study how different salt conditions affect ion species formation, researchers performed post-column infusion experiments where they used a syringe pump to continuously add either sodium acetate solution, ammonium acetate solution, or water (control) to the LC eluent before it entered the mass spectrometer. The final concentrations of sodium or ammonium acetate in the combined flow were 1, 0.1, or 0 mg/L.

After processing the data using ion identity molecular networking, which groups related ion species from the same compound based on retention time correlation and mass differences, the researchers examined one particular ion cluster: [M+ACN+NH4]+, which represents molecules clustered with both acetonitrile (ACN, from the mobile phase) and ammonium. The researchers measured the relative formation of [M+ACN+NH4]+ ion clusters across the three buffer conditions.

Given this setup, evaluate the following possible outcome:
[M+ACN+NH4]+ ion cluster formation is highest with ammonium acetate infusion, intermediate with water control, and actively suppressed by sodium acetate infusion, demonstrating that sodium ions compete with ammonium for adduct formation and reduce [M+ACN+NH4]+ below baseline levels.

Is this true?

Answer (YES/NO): NO